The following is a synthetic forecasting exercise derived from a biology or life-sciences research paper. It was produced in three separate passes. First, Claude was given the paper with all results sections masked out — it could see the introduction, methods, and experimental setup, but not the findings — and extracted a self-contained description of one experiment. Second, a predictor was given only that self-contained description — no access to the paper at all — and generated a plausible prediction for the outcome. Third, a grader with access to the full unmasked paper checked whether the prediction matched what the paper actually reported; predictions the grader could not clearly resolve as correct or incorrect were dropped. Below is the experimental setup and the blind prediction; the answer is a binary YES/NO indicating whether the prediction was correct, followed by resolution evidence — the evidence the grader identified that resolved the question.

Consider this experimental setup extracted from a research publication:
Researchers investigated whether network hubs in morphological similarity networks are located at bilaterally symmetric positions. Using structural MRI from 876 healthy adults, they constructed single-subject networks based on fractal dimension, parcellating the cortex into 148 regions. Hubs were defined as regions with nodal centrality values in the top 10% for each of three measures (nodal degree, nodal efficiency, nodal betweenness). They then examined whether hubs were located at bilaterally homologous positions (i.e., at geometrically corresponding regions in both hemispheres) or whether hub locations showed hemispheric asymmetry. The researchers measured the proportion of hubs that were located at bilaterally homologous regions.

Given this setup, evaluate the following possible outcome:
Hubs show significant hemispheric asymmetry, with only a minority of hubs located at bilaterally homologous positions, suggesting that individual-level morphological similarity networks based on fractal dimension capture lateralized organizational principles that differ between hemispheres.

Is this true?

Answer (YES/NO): NO